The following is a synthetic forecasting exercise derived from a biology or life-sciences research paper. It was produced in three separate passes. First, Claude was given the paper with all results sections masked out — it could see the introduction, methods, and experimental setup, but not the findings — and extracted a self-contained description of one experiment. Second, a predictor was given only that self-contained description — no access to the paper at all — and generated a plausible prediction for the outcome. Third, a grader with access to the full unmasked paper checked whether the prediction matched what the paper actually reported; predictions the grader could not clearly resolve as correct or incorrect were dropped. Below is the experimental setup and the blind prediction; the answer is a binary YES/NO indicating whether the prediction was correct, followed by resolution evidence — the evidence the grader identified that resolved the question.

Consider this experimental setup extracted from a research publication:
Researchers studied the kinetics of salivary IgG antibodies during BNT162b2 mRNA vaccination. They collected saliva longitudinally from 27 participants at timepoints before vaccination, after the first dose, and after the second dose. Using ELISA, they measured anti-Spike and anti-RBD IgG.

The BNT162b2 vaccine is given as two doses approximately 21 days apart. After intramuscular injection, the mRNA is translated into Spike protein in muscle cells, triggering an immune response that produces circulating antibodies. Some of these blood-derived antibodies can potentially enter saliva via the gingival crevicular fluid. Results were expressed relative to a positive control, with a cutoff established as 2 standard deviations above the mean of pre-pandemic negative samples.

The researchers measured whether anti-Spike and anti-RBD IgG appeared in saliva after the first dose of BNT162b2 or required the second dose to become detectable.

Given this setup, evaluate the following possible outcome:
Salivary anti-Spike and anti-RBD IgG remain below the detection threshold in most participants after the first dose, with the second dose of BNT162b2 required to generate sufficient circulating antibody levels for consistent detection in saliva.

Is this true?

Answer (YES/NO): NO